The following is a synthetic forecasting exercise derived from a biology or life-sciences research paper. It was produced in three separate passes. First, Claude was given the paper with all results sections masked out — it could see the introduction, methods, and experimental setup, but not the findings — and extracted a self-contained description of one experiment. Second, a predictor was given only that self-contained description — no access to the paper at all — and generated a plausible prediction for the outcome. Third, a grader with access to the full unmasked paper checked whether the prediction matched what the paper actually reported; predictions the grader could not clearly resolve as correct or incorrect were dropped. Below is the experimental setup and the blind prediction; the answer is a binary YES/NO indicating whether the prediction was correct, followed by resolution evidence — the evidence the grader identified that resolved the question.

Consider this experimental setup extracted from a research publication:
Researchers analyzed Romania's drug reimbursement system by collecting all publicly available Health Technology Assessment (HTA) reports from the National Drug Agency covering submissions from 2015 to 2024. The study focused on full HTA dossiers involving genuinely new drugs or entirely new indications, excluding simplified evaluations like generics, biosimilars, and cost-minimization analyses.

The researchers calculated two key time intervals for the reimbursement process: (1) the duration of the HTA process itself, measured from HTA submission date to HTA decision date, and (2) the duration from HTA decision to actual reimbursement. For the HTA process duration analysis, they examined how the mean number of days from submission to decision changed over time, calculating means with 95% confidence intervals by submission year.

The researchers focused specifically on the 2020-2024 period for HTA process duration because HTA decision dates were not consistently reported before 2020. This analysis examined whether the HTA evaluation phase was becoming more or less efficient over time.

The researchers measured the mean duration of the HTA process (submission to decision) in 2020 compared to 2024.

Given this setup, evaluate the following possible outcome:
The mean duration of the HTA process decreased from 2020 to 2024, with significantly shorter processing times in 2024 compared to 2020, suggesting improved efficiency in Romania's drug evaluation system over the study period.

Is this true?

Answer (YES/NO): YES